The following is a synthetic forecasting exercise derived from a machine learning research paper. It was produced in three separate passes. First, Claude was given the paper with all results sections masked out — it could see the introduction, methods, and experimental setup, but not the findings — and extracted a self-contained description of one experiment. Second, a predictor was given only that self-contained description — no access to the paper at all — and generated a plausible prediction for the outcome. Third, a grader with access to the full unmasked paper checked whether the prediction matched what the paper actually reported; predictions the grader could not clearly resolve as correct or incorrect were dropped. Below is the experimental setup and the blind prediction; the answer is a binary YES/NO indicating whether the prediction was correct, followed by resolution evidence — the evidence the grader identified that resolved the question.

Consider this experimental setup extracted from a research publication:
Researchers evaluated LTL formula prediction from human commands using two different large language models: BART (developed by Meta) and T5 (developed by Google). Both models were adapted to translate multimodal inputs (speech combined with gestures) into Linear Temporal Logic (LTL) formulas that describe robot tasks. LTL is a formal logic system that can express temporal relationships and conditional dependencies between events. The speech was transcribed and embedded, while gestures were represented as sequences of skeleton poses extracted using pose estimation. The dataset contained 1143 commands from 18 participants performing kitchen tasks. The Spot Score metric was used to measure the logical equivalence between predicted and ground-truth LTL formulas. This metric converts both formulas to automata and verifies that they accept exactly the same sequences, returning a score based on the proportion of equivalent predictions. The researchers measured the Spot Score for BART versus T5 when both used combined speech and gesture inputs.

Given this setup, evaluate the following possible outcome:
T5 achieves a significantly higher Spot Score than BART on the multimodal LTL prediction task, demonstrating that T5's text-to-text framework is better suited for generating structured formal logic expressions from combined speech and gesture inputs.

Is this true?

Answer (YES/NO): NO